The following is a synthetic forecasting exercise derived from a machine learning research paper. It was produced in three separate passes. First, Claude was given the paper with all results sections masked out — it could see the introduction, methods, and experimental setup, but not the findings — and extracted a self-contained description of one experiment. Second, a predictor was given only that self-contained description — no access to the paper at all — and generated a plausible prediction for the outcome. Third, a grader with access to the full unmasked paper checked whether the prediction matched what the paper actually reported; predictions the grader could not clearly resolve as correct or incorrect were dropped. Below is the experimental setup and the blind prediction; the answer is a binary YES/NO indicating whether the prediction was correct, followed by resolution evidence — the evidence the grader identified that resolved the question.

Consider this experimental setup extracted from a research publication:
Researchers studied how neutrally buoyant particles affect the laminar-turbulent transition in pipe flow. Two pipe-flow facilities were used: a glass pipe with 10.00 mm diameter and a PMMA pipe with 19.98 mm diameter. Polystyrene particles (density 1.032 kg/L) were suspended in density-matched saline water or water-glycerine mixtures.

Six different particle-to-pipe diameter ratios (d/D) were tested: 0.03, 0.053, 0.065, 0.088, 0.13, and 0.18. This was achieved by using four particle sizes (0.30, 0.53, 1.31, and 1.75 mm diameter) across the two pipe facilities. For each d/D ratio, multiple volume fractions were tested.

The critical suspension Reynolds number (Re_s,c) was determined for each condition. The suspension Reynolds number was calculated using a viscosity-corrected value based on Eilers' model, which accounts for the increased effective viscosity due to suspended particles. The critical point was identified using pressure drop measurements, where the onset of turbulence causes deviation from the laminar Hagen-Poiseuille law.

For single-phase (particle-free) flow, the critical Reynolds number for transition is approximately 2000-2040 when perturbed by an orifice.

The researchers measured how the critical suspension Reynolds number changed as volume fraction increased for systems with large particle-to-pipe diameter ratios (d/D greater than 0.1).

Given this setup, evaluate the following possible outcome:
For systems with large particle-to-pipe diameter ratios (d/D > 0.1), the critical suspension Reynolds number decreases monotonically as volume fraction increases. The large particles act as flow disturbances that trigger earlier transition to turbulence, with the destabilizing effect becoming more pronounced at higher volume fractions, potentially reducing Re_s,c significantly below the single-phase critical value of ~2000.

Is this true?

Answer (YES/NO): YES